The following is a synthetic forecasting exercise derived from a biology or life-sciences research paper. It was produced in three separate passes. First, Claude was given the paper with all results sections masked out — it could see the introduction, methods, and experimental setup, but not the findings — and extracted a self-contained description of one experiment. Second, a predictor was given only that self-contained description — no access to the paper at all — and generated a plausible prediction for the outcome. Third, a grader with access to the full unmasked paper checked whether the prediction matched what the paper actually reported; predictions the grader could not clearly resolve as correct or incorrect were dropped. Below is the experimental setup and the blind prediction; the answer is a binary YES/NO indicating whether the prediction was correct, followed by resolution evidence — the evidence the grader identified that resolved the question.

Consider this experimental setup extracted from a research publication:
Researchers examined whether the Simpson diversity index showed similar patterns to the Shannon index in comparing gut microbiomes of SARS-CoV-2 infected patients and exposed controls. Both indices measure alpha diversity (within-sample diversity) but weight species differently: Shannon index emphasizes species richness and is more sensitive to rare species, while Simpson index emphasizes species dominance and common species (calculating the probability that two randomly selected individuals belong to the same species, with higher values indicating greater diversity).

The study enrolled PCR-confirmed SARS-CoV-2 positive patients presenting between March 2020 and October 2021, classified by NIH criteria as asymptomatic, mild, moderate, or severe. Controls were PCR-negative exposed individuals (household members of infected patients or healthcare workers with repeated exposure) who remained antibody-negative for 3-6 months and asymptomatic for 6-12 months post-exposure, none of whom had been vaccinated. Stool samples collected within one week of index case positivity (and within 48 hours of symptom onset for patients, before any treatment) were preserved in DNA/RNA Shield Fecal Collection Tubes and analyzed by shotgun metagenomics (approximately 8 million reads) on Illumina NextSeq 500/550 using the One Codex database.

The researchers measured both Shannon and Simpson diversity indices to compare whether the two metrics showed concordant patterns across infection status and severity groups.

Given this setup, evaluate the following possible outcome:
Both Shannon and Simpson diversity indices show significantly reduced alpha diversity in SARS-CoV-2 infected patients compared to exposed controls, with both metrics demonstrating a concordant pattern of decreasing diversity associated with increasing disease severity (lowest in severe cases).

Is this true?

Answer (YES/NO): NO